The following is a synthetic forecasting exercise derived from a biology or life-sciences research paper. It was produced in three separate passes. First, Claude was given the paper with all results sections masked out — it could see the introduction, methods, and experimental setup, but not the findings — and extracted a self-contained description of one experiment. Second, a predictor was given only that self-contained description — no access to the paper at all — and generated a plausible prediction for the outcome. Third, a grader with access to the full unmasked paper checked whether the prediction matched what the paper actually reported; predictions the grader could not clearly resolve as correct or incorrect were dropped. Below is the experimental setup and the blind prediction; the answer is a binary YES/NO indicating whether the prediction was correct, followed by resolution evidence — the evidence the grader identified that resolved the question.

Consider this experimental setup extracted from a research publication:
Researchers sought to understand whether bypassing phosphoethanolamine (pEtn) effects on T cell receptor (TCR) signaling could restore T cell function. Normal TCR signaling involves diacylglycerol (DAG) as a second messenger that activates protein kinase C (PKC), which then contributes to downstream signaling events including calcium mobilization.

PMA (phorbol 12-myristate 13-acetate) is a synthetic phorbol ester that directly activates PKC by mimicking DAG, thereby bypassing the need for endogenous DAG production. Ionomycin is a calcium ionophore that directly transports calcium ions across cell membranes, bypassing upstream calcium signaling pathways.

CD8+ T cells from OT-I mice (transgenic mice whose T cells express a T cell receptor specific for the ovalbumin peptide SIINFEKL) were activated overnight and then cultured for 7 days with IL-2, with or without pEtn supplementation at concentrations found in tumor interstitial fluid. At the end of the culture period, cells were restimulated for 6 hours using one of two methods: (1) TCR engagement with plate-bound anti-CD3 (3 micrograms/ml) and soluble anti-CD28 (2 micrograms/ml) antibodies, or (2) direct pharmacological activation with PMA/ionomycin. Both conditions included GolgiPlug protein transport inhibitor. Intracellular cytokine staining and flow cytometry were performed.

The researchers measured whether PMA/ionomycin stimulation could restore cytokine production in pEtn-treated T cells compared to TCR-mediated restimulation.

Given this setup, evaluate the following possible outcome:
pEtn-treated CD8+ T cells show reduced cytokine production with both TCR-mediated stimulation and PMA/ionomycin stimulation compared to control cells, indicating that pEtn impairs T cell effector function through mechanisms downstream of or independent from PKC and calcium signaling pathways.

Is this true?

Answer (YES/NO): NO